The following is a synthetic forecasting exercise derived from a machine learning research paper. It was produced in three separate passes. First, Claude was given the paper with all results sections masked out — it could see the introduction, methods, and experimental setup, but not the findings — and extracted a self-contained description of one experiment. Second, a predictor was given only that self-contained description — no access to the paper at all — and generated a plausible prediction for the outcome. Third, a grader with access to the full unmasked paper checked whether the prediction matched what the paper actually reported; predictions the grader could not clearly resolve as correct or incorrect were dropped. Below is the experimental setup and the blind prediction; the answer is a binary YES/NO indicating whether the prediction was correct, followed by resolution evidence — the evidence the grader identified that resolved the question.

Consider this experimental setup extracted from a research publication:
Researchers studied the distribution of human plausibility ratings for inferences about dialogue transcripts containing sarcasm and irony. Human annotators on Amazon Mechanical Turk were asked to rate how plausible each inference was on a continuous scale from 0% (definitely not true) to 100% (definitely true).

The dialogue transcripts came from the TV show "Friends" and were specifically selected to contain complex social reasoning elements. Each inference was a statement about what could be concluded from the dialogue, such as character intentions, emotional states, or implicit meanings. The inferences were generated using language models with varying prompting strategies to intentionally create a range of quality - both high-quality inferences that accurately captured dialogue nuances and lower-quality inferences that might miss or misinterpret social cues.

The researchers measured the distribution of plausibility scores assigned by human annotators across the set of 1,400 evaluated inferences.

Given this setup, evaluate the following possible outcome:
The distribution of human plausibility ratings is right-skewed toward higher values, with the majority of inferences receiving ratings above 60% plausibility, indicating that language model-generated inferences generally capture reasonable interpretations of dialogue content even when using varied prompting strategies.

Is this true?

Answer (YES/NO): NO